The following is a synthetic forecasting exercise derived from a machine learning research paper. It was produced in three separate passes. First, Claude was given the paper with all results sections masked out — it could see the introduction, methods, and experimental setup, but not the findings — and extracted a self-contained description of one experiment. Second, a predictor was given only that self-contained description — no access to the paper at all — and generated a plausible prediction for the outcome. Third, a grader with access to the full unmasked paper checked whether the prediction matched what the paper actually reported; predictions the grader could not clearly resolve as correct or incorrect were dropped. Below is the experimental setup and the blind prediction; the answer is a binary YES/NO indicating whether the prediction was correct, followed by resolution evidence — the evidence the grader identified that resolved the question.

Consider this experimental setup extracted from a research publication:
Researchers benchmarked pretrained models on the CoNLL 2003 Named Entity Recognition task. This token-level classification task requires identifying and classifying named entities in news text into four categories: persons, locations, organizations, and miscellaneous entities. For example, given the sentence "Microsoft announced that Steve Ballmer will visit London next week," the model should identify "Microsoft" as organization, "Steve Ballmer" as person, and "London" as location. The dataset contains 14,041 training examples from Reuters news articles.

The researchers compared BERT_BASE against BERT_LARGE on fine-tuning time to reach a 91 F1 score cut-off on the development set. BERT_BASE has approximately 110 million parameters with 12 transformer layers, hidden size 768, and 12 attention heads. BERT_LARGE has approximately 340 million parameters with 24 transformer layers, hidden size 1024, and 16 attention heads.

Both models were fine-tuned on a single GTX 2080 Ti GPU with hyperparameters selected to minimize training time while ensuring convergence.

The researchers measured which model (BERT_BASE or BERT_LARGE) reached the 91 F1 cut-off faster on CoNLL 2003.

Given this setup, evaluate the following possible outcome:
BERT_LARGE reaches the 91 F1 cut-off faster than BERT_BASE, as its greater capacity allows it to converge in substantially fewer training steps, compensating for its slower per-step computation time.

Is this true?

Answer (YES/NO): NO